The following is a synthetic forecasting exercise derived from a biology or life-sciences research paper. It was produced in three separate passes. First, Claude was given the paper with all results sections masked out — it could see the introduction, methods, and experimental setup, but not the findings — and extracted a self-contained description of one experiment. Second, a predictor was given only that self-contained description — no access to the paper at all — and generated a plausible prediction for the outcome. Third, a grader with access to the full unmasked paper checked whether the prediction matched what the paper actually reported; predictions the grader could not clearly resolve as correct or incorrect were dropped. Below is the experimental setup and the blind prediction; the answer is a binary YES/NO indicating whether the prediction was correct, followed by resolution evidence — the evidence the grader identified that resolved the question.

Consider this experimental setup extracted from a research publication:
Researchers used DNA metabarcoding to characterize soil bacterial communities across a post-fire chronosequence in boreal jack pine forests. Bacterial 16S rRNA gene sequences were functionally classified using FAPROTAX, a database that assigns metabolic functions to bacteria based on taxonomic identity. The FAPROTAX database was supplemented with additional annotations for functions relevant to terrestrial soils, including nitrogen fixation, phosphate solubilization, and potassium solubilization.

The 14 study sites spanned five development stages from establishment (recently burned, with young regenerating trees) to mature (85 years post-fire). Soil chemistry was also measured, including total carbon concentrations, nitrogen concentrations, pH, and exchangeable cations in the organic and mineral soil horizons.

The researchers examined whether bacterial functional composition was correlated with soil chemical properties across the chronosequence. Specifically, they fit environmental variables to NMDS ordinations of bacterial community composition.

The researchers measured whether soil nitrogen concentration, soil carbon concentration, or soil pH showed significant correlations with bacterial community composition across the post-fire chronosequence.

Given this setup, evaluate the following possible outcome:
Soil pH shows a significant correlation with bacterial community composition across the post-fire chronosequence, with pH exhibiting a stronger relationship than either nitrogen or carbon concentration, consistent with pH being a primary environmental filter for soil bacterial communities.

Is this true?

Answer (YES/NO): NO